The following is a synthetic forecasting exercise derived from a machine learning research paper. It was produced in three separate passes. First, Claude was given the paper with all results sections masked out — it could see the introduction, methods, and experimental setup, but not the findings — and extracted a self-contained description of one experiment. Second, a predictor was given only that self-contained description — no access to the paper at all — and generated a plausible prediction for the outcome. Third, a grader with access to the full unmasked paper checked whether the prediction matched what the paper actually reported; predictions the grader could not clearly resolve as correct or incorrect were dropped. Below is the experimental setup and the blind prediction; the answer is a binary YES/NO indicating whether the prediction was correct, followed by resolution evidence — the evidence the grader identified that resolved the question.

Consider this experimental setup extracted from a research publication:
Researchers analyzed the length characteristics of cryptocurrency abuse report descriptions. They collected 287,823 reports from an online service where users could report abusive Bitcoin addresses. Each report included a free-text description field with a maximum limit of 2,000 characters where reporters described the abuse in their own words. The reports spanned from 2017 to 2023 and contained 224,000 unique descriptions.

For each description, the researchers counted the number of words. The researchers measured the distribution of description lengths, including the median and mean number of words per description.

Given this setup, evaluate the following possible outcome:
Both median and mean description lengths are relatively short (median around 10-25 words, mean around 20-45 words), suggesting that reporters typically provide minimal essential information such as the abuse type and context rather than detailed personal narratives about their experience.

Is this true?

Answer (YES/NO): NO